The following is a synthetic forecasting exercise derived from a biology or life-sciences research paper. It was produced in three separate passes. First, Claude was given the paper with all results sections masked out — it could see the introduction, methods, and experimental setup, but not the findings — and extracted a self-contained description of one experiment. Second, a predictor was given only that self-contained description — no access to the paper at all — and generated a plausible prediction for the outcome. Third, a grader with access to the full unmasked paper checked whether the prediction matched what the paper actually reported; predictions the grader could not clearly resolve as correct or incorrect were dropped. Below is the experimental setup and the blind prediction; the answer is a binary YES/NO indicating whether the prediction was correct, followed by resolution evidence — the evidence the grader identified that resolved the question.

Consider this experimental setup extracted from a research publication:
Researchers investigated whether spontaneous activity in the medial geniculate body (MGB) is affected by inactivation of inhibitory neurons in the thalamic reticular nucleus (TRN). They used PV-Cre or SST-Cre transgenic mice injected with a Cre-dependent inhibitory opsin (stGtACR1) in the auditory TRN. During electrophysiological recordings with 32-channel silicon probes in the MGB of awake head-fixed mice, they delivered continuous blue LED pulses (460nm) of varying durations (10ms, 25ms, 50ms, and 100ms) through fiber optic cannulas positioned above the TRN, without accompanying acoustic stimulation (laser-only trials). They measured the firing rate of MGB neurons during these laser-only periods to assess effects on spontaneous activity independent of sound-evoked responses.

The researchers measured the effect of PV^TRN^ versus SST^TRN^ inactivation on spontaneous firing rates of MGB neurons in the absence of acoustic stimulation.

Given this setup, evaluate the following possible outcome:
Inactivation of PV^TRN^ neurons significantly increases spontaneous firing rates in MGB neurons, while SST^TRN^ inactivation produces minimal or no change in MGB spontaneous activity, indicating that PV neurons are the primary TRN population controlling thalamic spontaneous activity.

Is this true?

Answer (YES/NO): NO